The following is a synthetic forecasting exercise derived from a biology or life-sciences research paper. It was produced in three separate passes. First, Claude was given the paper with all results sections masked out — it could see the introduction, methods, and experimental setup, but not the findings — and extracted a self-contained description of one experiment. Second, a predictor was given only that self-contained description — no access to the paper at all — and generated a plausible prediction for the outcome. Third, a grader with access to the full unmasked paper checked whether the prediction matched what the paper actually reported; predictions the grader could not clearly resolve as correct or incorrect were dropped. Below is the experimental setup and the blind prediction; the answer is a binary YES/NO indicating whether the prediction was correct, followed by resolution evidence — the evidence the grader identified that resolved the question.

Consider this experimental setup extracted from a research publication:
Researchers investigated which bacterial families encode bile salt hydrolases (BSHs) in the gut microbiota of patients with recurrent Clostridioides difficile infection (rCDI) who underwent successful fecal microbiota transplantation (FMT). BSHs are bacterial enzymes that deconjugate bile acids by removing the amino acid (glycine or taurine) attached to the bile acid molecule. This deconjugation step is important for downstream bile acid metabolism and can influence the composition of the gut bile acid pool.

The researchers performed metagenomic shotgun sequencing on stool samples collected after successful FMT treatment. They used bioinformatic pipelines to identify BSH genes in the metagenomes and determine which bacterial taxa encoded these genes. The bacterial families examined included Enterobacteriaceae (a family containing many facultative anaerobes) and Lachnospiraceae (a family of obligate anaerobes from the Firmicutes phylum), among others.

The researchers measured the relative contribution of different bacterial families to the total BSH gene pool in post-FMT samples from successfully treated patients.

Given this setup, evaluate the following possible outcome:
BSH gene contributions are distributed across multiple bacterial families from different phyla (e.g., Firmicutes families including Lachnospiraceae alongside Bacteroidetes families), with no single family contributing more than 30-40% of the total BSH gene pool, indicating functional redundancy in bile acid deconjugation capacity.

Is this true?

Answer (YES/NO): NO